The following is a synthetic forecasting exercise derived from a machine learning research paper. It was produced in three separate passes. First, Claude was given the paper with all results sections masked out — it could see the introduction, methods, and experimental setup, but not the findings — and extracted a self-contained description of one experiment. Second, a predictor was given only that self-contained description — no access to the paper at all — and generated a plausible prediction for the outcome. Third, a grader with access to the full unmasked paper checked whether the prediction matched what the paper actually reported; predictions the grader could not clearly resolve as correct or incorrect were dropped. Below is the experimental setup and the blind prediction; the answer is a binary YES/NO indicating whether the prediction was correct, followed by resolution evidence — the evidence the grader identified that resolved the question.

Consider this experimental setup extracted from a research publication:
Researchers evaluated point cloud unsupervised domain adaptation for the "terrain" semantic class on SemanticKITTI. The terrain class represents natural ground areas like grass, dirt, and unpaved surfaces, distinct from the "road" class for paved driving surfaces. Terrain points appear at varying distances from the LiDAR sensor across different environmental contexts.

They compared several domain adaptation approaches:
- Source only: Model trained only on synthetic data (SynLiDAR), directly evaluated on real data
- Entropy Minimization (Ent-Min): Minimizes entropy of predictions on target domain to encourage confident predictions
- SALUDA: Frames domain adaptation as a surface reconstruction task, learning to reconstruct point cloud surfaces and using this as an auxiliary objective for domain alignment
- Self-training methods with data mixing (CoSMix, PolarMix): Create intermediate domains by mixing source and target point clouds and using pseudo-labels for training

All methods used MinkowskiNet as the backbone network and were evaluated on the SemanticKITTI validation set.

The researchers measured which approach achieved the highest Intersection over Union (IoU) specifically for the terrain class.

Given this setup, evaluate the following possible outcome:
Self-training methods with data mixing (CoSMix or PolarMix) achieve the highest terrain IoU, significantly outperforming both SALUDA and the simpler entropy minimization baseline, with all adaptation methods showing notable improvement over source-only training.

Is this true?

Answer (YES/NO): NO